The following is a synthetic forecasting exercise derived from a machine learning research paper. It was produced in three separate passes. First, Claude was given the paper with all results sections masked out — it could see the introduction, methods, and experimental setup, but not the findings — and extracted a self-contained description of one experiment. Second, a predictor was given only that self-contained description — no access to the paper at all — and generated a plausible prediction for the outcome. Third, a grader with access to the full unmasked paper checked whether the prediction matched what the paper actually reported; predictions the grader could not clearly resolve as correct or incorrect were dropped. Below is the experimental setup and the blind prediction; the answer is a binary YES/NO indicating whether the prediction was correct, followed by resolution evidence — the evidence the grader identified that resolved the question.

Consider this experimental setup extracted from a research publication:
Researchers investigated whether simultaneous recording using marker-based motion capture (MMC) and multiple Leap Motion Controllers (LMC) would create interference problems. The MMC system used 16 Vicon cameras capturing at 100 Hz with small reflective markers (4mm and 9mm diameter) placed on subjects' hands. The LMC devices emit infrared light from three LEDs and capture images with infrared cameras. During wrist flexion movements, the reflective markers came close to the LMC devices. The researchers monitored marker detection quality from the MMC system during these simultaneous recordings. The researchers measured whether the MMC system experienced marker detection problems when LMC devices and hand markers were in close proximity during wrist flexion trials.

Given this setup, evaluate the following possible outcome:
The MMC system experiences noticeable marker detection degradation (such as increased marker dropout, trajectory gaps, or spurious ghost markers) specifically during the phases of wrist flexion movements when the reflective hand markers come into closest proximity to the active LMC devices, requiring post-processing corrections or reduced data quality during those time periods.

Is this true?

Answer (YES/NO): YES